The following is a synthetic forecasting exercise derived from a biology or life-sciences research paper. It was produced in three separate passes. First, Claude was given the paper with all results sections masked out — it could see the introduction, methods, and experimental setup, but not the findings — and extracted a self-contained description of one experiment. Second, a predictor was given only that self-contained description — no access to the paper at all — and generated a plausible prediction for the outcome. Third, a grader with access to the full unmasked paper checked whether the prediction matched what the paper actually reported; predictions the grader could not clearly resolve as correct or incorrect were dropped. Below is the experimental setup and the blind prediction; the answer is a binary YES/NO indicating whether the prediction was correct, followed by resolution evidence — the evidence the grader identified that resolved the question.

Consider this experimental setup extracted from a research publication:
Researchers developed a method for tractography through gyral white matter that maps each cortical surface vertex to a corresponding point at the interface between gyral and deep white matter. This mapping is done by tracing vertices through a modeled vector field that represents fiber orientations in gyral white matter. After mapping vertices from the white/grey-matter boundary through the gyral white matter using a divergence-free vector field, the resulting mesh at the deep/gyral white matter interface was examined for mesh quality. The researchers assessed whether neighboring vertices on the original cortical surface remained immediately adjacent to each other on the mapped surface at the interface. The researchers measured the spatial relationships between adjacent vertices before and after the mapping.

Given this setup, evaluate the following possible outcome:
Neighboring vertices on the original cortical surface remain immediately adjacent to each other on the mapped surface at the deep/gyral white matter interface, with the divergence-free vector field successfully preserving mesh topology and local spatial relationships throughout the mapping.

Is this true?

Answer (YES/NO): NO